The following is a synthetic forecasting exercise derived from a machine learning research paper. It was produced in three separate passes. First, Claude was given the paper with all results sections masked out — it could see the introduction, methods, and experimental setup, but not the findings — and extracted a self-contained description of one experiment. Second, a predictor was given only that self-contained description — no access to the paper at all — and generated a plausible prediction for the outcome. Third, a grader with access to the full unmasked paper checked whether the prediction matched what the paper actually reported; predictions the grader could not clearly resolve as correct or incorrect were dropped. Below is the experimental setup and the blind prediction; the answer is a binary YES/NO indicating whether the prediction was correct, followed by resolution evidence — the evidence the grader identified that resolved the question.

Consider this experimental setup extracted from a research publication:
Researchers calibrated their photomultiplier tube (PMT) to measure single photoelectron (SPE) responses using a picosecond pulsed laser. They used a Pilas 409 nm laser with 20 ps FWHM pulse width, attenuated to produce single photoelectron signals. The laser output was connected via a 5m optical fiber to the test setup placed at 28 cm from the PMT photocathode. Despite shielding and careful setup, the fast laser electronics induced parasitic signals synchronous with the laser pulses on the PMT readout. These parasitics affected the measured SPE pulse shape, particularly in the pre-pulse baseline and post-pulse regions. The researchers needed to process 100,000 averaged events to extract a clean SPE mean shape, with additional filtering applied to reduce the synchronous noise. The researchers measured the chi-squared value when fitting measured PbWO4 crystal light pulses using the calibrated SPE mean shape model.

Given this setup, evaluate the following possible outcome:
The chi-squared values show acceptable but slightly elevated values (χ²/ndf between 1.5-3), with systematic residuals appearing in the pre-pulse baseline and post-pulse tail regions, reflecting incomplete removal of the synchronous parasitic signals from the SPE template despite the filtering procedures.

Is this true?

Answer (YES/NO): NO